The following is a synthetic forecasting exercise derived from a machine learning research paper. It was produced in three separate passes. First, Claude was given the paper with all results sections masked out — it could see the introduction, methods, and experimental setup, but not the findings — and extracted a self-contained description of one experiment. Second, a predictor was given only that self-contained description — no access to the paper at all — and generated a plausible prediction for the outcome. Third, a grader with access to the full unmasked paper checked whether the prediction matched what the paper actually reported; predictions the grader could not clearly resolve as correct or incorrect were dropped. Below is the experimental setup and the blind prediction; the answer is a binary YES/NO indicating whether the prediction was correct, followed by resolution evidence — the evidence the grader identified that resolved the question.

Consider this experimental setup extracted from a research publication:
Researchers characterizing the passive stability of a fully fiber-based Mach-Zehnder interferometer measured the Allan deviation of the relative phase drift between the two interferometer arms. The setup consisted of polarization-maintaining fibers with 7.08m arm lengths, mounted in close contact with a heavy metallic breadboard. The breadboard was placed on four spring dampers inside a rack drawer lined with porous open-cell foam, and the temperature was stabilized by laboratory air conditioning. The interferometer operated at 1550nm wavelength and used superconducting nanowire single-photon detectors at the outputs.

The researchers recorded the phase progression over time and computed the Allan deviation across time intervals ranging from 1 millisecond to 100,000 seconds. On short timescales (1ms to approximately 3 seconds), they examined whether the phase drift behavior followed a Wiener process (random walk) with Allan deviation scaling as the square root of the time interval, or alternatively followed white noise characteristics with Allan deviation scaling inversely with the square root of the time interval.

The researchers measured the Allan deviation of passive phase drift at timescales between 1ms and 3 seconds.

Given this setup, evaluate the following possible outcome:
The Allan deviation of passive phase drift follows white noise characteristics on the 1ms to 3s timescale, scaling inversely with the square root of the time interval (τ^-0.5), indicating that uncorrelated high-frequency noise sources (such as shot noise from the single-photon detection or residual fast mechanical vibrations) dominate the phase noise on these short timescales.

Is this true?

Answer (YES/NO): NO